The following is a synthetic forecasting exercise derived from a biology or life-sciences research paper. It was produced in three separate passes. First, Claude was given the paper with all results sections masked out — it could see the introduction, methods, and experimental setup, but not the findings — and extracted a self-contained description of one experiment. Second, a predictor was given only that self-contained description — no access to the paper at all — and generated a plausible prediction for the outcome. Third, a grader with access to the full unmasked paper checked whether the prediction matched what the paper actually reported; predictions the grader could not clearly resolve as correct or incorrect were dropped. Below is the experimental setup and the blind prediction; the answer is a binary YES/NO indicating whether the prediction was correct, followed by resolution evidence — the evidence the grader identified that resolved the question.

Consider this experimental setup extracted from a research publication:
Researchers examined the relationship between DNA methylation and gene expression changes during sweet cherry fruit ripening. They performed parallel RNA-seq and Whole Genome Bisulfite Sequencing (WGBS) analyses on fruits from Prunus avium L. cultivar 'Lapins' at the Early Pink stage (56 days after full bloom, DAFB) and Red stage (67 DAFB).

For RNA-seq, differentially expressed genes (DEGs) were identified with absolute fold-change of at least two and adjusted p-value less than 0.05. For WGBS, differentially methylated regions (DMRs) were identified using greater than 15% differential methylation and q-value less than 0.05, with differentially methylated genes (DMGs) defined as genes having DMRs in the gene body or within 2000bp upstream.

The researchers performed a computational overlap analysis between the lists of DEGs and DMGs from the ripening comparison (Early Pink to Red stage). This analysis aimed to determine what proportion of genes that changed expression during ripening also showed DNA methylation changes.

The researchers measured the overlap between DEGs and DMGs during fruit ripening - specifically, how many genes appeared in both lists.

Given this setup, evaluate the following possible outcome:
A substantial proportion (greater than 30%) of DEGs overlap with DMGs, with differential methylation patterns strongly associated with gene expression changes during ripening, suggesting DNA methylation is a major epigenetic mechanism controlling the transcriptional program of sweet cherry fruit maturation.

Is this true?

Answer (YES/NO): NO